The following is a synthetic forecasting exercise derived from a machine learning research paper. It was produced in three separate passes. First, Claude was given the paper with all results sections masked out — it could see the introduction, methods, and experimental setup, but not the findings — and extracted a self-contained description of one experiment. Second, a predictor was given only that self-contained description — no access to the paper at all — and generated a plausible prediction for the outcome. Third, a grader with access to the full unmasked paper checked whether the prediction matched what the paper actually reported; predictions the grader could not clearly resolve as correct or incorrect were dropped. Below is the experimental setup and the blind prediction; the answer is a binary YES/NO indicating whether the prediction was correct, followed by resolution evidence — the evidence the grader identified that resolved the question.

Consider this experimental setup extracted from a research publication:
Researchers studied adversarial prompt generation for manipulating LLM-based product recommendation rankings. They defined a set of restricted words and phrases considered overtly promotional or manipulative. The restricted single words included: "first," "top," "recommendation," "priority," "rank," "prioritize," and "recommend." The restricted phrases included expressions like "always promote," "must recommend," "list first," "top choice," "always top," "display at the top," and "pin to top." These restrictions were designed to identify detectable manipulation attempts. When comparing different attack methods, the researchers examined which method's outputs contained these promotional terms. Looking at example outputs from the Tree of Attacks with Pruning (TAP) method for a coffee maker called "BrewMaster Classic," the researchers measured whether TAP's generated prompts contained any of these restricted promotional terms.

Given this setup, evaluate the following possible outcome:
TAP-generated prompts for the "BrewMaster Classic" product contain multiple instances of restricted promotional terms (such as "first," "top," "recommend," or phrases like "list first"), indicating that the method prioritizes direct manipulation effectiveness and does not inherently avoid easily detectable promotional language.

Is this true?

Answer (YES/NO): YES